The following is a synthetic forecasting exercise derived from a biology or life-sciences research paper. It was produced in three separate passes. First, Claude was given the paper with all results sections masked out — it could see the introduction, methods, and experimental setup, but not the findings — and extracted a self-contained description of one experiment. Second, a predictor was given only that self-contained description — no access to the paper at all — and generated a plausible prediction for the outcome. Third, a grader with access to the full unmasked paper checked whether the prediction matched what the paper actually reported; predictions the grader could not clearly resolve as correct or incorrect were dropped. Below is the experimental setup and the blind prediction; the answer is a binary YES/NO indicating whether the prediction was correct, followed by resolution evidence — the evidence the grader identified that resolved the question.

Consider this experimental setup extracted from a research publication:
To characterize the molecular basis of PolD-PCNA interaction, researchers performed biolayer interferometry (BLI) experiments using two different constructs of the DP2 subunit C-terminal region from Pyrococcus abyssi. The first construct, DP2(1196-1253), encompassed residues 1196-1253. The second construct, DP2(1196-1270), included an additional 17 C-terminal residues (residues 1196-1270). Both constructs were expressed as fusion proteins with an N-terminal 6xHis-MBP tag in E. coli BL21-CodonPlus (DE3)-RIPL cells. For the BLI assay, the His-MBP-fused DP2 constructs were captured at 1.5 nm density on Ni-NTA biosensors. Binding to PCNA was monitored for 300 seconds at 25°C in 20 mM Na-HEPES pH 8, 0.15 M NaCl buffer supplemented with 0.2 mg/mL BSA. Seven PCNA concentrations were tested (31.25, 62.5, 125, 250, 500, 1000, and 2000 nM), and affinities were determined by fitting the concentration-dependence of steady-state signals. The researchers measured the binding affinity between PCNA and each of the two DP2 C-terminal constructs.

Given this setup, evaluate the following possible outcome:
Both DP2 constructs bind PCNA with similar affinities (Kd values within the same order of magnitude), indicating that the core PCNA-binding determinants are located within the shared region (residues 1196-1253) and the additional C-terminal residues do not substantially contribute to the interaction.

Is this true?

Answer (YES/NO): NO